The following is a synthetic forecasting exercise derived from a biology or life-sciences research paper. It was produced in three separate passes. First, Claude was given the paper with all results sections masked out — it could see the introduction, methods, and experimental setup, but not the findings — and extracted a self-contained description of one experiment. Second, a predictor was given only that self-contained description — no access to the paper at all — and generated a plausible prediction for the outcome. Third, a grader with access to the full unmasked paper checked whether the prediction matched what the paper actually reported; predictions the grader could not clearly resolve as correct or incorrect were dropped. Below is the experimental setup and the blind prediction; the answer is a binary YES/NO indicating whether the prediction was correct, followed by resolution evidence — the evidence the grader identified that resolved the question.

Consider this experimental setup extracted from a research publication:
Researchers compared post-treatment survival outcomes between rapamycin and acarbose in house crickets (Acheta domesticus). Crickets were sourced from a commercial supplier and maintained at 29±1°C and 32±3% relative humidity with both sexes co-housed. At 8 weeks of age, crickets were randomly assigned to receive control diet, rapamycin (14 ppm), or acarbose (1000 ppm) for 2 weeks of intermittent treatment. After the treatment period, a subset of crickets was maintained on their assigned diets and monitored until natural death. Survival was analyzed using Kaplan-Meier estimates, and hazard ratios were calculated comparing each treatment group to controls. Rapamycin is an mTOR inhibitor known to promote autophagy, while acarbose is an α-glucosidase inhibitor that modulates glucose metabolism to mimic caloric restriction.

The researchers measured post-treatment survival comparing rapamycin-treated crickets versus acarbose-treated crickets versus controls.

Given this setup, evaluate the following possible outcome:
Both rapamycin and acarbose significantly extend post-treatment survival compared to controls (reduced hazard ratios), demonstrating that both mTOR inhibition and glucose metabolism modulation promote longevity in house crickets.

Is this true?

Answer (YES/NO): NO